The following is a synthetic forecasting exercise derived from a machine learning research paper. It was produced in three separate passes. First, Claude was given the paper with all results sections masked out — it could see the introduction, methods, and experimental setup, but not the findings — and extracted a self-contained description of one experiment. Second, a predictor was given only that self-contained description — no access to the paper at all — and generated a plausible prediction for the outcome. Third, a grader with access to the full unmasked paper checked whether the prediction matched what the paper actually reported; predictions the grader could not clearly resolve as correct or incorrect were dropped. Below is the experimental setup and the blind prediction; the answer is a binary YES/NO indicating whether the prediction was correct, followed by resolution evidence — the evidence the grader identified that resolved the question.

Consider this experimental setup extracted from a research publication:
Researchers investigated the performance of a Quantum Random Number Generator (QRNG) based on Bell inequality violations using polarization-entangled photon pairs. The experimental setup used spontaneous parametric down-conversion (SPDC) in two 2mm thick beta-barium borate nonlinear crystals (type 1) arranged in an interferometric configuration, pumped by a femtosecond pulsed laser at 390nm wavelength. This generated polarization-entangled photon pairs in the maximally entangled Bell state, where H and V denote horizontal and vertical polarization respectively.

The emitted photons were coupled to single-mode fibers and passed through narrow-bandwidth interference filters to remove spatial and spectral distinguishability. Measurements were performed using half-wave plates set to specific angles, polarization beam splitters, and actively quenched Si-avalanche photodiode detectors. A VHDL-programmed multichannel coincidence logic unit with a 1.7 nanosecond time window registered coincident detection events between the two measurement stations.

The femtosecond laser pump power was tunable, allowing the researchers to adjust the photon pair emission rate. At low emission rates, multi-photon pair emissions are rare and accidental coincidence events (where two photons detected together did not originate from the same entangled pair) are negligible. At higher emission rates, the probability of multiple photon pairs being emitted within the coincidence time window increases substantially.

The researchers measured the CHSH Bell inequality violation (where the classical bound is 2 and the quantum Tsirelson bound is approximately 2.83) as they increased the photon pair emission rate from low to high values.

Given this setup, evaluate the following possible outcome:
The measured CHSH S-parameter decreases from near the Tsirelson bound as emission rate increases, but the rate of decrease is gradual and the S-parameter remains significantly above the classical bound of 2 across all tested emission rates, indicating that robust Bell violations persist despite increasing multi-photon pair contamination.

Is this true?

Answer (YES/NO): YES